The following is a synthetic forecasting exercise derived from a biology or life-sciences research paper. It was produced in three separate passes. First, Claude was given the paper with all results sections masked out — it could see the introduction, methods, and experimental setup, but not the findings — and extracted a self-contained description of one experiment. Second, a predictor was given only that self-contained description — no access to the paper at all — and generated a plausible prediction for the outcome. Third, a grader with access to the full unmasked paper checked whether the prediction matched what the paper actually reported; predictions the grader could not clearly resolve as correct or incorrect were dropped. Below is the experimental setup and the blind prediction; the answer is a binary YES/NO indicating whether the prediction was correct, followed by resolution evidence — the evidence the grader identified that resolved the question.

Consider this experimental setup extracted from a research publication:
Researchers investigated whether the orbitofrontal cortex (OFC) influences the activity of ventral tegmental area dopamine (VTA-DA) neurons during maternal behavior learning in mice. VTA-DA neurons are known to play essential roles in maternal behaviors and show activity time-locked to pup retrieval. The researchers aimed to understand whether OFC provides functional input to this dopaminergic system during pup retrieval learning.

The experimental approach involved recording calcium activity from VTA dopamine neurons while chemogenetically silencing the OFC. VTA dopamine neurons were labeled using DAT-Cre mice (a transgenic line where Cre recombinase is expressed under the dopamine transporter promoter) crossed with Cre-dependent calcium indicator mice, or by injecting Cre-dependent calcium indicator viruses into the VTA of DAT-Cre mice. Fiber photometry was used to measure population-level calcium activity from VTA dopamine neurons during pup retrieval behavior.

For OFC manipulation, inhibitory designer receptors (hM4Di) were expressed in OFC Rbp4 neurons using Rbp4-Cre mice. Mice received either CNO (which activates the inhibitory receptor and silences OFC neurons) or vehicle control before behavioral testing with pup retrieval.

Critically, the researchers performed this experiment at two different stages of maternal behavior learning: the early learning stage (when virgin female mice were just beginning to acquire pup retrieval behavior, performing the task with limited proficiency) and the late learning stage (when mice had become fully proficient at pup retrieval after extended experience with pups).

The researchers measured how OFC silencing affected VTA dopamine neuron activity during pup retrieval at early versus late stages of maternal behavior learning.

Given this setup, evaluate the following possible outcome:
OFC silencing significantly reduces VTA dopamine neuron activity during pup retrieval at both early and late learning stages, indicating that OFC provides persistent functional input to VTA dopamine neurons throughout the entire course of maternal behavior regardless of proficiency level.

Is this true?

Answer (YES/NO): NO